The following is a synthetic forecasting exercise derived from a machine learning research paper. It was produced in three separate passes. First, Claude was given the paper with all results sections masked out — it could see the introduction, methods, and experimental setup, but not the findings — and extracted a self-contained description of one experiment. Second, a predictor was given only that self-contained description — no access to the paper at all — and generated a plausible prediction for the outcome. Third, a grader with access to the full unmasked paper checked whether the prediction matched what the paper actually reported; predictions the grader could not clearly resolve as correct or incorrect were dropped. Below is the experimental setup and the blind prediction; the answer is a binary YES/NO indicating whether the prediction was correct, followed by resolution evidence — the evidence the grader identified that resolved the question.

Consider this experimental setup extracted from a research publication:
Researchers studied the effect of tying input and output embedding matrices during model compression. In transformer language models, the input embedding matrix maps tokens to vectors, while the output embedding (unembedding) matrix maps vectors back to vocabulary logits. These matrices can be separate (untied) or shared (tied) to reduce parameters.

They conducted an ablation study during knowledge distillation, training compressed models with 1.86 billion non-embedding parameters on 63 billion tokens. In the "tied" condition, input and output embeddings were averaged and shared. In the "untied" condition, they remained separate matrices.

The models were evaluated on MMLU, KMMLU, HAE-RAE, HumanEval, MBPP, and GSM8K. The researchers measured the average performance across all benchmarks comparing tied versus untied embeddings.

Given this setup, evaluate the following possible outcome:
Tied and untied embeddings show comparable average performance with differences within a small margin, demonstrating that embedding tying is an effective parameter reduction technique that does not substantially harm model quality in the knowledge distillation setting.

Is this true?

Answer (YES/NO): YES